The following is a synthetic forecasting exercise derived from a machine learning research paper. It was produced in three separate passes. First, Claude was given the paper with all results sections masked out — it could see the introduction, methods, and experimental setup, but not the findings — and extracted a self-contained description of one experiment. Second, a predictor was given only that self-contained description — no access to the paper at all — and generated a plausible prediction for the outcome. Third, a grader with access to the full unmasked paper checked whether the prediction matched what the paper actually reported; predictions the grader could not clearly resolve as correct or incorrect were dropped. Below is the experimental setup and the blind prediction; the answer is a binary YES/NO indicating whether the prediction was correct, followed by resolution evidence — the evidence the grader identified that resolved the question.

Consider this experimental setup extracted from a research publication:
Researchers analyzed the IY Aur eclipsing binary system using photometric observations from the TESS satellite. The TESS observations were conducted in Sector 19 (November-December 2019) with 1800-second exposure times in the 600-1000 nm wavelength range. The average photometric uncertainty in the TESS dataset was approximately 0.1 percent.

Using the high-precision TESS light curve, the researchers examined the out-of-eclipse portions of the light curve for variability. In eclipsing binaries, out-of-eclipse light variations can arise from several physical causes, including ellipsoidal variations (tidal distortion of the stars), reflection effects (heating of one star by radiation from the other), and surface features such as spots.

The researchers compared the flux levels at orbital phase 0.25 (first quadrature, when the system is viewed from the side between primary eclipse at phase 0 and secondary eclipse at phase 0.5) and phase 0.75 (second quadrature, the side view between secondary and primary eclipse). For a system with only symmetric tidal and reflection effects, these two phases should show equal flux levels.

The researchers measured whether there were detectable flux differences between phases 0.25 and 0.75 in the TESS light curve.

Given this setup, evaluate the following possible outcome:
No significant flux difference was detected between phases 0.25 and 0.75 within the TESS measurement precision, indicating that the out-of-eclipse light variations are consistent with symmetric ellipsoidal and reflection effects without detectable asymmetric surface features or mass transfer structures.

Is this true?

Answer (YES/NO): NO